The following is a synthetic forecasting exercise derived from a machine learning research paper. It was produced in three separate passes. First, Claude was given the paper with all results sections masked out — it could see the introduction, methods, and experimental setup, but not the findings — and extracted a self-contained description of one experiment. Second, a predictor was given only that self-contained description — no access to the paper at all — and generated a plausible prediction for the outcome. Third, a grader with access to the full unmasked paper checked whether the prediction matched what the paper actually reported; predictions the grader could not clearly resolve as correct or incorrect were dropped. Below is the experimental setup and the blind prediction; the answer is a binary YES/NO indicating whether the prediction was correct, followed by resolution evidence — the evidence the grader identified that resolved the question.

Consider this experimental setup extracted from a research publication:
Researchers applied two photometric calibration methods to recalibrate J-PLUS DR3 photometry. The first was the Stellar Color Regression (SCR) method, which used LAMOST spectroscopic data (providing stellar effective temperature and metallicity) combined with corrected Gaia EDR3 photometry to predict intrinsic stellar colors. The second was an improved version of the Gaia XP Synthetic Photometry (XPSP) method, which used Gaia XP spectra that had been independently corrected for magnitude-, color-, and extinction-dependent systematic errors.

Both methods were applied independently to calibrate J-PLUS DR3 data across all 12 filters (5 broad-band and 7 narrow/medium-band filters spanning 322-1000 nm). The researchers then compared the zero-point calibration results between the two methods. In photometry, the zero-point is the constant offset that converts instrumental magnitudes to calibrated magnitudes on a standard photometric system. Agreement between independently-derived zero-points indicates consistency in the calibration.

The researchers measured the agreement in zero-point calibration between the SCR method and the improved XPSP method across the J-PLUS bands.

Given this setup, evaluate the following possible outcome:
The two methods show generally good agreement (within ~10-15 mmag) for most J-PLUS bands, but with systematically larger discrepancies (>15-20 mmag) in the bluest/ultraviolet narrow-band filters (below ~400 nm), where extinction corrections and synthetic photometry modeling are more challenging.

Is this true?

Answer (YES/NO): NO